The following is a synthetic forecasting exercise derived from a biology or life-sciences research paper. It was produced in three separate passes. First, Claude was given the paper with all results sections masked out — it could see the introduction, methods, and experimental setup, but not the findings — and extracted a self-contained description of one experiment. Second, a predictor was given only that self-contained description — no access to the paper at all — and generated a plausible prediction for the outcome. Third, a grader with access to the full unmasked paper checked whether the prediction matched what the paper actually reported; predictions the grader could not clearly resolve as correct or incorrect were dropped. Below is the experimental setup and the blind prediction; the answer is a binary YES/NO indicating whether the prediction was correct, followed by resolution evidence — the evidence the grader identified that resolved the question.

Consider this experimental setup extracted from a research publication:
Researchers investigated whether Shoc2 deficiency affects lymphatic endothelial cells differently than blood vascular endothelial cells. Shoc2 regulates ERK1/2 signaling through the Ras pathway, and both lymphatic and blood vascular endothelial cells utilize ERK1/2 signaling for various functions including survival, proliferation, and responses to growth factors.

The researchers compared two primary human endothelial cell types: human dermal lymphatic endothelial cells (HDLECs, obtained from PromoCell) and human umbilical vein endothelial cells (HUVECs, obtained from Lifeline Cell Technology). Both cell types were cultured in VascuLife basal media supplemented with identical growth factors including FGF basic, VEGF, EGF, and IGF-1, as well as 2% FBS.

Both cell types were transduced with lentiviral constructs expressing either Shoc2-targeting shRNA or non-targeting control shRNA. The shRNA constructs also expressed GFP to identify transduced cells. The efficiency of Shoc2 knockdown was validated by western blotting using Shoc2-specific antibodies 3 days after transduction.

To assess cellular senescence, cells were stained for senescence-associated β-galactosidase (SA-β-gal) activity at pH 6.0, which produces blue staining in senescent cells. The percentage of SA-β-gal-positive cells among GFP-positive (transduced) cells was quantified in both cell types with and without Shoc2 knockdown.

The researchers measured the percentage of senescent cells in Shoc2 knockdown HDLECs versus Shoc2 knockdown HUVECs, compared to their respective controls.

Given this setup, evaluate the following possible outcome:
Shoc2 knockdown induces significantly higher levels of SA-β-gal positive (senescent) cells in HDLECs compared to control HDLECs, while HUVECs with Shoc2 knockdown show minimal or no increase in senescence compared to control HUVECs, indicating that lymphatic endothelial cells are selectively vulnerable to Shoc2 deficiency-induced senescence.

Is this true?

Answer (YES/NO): YES